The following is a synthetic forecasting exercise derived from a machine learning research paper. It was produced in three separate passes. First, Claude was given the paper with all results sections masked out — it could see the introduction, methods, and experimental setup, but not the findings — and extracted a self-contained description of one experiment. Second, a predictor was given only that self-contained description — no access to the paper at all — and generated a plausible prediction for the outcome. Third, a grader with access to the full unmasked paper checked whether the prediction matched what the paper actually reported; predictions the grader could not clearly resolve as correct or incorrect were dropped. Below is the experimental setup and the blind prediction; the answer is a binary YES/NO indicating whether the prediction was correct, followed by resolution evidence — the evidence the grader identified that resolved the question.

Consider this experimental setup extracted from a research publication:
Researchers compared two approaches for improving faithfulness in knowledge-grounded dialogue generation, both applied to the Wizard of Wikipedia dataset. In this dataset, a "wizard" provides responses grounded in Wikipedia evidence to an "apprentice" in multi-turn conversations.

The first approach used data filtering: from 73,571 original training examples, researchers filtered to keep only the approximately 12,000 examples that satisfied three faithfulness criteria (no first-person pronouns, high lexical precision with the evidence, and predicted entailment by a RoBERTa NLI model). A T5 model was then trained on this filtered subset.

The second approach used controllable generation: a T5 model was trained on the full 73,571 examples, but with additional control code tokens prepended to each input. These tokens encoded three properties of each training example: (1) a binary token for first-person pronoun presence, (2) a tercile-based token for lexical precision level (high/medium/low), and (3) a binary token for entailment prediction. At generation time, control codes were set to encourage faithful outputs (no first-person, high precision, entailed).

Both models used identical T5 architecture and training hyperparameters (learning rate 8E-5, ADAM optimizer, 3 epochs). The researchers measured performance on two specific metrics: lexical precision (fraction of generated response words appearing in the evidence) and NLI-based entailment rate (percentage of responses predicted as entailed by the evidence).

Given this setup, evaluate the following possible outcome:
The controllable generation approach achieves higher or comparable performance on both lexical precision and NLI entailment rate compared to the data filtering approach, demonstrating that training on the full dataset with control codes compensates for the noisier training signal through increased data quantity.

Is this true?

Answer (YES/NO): YES